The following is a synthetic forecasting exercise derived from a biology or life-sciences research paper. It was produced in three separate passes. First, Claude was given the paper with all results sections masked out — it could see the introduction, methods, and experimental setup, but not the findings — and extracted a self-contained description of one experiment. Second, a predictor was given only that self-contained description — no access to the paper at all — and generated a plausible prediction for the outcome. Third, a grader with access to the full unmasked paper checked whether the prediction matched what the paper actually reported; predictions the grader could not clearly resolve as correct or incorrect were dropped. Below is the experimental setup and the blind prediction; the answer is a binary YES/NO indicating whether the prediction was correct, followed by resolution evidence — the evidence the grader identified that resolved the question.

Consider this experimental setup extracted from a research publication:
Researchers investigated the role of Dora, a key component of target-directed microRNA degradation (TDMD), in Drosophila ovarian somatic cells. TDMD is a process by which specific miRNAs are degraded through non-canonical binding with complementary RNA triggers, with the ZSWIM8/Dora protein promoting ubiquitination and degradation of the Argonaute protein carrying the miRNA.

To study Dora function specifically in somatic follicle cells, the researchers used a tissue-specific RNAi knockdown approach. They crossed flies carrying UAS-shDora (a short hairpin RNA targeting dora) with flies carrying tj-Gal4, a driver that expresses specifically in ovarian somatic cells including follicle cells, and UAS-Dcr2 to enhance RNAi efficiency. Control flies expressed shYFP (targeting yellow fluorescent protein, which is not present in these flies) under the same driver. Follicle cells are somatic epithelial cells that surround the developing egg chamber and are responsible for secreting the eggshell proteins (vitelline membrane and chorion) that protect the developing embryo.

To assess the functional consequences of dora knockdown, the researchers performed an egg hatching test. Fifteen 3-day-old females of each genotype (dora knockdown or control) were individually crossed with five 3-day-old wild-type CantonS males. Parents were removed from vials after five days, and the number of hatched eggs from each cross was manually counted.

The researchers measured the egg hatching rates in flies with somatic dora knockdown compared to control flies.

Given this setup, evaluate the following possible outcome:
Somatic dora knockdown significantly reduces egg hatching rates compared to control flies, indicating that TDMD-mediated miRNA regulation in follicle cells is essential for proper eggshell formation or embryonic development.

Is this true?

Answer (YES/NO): YES